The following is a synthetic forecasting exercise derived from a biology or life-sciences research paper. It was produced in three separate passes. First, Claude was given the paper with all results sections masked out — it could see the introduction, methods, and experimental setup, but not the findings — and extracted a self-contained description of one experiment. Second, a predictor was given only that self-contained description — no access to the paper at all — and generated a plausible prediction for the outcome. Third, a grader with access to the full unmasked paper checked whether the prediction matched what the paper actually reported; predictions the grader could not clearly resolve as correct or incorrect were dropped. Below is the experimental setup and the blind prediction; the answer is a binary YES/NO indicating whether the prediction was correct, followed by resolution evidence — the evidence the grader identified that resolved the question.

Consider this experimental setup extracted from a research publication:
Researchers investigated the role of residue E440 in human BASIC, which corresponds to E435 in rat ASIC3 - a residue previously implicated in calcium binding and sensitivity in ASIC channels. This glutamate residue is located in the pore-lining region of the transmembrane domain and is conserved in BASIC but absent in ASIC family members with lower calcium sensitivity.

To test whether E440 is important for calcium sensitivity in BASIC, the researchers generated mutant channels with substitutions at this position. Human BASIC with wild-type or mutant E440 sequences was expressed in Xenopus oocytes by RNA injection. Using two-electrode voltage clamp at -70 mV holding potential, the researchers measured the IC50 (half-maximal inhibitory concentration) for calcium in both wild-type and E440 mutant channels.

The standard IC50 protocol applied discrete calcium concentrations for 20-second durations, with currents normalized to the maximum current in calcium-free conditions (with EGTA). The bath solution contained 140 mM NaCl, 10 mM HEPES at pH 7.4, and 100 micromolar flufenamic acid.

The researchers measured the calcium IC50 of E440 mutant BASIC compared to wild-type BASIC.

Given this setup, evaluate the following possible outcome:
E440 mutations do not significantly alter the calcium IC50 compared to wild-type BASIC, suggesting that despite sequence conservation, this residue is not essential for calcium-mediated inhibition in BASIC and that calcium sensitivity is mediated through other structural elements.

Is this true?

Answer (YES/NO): NO